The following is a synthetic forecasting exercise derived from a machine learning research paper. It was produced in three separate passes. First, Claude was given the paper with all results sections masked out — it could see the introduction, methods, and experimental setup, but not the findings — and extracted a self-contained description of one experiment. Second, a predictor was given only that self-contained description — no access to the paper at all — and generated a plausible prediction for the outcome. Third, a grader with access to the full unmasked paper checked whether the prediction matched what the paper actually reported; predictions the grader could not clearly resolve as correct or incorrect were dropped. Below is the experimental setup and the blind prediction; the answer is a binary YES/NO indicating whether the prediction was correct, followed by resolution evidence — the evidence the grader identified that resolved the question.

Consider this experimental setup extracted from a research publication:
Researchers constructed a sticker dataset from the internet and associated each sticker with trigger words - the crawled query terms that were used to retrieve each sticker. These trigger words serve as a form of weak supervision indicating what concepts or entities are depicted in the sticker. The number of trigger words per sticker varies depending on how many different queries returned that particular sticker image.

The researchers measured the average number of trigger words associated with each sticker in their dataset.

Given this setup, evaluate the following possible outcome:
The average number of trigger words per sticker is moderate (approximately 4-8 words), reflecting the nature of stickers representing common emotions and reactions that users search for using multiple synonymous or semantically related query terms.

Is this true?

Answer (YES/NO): NO